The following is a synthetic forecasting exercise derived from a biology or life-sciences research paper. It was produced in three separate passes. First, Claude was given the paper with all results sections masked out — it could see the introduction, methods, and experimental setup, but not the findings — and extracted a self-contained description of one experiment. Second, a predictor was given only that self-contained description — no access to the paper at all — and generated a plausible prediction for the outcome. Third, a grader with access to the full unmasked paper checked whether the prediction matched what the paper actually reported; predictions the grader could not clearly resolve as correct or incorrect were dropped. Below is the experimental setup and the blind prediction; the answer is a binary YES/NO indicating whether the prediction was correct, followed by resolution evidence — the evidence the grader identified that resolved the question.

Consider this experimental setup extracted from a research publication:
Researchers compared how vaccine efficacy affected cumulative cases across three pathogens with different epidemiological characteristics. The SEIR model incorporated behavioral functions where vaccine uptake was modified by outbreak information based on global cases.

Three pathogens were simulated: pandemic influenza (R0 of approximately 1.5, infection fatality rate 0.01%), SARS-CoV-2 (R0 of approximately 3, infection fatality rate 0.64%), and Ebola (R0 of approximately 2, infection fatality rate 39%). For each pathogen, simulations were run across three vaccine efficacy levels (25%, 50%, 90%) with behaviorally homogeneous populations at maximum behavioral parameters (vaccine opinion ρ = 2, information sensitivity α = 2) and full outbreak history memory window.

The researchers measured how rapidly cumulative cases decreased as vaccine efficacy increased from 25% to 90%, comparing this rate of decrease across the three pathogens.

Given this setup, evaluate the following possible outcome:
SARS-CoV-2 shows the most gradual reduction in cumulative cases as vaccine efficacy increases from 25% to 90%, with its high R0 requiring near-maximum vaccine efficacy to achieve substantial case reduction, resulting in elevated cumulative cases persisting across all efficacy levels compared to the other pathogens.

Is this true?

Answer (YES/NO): YES